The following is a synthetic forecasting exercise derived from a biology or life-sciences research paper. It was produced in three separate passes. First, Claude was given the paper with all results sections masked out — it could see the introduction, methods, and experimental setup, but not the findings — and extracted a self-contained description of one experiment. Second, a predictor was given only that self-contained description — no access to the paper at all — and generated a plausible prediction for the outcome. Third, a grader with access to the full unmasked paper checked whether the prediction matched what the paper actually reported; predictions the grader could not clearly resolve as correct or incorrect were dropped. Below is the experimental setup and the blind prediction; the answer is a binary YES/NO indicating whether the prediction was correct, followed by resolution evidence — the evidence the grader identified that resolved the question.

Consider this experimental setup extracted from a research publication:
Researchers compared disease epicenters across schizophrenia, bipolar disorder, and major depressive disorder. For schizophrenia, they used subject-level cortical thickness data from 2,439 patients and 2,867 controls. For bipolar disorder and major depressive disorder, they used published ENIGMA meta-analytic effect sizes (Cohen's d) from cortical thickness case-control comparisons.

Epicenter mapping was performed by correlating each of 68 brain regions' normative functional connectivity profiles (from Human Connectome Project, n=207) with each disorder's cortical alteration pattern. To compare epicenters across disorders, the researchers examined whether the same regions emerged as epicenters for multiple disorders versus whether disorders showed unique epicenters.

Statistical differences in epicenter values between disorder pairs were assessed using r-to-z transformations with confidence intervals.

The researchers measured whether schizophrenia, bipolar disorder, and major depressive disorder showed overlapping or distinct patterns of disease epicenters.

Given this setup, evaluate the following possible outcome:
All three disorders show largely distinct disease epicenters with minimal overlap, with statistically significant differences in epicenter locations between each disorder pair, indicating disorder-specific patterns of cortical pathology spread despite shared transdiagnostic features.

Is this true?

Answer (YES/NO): NO